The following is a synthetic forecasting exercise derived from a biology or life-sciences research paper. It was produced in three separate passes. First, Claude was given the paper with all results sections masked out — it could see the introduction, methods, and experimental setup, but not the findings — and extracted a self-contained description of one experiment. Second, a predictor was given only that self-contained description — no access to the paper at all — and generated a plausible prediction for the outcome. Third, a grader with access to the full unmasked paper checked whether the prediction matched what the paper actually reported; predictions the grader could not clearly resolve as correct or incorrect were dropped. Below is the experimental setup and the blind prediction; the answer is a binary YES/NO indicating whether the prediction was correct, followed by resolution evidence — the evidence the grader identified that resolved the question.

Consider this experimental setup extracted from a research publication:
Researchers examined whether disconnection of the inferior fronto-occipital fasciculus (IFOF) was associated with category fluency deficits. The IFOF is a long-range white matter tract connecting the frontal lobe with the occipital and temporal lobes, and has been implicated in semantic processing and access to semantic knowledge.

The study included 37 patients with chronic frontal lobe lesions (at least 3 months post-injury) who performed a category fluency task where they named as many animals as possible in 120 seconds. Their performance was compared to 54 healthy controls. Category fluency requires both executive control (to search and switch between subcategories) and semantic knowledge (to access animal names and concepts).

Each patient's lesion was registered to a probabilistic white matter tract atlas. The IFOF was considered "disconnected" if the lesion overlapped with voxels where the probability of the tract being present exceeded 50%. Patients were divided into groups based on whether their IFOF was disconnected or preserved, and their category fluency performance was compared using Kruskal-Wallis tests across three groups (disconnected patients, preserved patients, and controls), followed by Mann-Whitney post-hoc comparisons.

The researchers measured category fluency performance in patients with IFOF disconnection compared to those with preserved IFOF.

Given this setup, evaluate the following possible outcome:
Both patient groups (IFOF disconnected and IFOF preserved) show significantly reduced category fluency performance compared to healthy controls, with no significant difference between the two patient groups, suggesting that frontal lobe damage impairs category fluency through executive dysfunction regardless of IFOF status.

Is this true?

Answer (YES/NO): YES